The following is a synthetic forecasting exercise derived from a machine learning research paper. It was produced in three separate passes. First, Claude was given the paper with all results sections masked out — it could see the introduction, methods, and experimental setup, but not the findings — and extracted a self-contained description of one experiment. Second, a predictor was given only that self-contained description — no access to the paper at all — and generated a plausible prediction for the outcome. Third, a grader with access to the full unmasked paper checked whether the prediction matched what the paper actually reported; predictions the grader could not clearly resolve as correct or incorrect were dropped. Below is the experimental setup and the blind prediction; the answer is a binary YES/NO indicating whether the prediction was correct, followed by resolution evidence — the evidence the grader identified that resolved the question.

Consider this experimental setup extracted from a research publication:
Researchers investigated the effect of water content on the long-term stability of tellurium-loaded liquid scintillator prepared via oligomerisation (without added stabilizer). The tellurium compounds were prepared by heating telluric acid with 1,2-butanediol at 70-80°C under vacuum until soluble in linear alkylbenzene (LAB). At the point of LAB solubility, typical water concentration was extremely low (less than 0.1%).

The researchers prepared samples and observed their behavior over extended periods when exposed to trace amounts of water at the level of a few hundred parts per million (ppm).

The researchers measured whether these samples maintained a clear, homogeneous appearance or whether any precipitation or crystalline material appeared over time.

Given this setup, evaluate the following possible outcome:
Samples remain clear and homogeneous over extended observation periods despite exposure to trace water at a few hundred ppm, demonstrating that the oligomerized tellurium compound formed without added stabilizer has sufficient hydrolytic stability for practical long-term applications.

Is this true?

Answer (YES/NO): NO